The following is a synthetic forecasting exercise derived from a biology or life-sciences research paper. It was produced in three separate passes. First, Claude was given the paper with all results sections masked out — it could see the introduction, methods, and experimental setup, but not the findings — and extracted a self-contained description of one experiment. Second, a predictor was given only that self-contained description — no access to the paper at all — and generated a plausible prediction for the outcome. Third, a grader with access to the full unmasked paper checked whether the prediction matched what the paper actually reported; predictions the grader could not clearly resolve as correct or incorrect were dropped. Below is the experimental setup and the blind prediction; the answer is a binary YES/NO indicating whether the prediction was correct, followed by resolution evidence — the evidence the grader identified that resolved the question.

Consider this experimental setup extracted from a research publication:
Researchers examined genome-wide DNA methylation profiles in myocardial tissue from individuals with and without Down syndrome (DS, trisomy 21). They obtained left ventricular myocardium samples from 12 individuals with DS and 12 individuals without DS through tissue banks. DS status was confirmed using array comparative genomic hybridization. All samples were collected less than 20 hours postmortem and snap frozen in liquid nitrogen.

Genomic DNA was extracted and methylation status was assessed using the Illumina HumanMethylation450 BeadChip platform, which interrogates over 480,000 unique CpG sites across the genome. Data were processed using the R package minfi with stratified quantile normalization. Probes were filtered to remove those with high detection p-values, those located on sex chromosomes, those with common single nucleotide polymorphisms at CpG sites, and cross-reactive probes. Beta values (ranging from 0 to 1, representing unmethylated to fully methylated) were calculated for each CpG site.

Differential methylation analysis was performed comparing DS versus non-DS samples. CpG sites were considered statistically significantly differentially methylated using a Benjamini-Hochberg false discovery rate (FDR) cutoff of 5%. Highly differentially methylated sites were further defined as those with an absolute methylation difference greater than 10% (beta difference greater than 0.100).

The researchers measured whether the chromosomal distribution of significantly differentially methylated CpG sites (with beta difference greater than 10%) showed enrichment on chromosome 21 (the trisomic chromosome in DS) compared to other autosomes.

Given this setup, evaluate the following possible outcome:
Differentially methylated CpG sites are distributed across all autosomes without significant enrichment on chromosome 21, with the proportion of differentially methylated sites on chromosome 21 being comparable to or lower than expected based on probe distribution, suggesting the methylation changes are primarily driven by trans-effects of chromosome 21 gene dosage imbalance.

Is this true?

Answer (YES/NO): YES